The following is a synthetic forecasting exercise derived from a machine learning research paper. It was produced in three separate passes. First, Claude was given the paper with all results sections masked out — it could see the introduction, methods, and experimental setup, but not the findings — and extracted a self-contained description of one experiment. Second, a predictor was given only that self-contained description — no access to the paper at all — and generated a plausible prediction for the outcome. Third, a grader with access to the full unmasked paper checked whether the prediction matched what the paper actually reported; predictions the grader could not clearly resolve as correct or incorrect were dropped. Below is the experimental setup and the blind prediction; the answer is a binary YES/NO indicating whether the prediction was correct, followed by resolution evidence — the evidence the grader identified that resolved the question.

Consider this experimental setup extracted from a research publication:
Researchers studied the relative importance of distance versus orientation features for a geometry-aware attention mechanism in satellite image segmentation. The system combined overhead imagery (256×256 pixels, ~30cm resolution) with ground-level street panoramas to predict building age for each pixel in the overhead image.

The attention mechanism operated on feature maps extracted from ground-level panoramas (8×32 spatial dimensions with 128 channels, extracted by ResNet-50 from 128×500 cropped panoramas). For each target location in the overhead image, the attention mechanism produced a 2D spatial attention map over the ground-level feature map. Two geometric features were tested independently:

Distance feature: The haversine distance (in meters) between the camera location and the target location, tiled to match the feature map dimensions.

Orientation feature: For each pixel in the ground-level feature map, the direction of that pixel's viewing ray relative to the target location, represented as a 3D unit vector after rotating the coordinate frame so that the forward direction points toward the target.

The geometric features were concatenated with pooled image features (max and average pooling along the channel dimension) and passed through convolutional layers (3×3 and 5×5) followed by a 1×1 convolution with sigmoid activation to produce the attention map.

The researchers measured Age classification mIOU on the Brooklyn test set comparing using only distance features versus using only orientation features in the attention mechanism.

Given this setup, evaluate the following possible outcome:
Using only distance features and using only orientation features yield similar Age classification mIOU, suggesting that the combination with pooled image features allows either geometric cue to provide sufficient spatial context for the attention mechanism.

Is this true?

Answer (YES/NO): NO